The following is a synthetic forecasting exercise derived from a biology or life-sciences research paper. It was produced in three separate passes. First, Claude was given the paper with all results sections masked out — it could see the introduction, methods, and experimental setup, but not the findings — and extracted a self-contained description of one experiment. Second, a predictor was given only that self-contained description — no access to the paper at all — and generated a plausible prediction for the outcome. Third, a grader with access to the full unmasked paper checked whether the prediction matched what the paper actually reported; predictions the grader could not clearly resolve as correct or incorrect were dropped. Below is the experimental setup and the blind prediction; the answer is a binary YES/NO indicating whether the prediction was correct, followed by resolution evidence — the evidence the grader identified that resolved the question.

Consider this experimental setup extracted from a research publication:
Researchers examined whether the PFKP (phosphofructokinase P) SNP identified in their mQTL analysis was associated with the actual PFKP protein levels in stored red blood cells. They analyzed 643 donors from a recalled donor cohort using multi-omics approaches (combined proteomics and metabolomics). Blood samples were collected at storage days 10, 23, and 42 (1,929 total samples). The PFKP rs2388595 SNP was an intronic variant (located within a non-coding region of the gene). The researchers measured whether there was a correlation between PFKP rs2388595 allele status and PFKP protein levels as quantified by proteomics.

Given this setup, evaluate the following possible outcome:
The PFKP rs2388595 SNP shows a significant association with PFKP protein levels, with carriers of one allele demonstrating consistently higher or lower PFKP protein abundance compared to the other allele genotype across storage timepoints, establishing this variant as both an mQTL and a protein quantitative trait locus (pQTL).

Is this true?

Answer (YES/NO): YES